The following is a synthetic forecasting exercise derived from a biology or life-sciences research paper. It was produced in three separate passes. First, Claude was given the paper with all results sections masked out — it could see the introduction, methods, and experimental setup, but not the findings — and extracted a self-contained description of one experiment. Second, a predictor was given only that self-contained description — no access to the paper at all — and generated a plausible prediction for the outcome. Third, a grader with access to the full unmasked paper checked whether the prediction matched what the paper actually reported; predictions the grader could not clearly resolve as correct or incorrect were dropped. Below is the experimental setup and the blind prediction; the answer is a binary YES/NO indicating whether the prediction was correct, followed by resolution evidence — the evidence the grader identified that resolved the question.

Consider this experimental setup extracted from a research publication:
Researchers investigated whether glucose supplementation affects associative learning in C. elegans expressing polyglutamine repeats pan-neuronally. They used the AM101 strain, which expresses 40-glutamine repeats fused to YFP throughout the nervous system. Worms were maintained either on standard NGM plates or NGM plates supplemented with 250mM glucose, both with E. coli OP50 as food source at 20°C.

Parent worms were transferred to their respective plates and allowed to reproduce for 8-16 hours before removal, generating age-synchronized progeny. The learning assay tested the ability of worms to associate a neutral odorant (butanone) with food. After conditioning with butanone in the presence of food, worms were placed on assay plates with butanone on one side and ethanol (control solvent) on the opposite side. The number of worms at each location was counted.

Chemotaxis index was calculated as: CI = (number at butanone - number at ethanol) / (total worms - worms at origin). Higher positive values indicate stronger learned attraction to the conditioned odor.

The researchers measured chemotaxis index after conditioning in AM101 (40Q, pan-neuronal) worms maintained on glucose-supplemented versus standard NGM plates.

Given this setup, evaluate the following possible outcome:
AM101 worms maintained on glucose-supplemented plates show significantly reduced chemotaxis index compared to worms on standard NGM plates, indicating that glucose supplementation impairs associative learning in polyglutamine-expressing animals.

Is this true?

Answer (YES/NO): NO